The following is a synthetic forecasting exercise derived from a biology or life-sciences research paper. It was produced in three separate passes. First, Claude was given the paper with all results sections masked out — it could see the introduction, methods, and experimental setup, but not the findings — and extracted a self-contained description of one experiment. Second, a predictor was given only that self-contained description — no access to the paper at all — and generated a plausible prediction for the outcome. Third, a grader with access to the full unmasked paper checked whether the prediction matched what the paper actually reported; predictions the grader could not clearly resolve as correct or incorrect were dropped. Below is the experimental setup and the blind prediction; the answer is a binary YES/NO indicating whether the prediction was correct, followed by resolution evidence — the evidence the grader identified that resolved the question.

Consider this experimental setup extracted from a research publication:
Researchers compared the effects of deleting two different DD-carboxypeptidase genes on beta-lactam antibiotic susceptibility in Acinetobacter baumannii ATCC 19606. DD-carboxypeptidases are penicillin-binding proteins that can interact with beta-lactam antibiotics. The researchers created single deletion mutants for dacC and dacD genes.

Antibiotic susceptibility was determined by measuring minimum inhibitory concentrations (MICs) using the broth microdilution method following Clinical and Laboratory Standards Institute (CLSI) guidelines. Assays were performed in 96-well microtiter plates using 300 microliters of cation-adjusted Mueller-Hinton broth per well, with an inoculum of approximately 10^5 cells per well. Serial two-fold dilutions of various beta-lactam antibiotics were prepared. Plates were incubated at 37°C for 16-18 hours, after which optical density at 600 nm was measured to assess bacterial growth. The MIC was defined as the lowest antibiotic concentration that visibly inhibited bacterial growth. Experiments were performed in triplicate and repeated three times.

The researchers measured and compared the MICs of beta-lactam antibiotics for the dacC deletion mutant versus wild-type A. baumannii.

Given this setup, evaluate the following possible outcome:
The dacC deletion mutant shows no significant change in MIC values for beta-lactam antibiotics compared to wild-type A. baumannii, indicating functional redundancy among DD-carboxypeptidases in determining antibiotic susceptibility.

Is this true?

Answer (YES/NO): NO